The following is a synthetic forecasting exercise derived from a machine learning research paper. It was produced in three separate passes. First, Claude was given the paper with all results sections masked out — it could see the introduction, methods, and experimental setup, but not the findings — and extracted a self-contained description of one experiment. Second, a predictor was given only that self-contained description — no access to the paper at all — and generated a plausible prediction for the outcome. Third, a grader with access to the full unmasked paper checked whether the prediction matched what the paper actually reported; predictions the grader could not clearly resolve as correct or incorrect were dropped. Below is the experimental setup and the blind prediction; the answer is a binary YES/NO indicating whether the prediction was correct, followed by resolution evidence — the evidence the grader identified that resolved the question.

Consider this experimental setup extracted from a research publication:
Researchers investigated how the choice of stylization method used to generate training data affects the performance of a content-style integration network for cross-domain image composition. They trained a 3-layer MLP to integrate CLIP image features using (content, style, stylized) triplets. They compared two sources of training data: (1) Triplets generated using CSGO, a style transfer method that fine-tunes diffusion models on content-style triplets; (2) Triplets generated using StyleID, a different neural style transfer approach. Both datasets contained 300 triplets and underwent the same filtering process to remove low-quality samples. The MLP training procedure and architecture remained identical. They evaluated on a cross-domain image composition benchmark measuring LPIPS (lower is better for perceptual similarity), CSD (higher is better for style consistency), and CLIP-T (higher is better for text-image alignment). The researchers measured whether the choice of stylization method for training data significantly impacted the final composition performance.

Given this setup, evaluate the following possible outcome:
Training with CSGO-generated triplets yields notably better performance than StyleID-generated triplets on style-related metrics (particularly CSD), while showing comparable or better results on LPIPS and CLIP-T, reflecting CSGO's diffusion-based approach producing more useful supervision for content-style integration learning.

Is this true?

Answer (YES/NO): NO